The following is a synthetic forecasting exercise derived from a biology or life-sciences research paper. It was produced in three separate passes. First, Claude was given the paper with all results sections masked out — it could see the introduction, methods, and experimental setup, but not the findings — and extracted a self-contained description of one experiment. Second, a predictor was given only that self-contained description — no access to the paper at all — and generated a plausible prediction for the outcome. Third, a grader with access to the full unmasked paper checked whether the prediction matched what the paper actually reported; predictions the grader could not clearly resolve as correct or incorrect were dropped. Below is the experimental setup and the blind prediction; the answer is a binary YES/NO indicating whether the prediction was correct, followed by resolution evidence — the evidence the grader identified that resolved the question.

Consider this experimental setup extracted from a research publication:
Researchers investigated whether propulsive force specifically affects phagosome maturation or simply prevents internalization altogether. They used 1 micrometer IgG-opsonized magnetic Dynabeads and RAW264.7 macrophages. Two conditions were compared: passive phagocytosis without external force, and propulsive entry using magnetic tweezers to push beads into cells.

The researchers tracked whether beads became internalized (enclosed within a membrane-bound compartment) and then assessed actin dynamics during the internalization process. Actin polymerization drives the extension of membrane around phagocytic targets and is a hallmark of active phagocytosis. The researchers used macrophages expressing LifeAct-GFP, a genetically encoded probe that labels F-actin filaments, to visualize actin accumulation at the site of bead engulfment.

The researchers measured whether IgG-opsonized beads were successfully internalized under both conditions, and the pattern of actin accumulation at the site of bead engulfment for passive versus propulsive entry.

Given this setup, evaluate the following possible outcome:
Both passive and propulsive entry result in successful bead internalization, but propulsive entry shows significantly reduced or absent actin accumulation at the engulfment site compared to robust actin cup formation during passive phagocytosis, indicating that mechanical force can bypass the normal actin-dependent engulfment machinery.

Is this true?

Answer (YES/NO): YES